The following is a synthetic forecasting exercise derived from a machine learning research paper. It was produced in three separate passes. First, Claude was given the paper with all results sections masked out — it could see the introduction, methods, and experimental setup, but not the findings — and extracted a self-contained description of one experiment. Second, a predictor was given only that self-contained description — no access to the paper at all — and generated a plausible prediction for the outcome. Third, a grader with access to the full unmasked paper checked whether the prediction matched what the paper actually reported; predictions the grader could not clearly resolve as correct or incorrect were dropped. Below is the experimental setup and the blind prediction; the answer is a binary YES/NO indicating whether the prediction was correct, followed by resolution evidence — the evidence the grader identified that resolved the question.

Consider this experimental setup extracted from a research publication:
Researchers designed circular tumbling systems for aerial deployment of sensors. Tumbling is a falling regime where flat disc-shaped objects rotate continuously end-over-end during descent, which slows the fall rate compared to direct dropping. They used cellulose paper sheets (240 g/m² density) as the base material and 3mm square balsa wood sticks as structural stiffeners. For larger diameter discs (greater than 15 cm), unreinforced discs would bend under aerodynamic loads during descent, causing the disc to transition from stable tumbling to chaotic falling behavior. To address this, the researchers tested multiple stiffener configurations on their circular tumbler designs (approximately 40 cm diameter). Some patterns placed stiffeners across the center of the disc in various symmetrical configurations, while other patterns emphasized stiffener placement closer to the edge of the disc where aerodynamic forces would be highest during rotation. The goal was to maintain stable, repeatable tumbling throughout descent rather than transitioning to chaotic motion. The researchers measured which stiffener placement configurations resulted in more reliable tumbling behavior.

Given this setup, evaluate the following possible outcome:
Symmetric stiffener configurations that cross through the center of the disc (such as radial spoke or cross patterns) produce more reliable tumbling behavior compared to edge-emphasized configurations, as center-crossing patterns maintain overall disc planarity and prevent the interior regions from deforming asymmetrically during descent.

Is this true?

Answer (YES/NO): NO